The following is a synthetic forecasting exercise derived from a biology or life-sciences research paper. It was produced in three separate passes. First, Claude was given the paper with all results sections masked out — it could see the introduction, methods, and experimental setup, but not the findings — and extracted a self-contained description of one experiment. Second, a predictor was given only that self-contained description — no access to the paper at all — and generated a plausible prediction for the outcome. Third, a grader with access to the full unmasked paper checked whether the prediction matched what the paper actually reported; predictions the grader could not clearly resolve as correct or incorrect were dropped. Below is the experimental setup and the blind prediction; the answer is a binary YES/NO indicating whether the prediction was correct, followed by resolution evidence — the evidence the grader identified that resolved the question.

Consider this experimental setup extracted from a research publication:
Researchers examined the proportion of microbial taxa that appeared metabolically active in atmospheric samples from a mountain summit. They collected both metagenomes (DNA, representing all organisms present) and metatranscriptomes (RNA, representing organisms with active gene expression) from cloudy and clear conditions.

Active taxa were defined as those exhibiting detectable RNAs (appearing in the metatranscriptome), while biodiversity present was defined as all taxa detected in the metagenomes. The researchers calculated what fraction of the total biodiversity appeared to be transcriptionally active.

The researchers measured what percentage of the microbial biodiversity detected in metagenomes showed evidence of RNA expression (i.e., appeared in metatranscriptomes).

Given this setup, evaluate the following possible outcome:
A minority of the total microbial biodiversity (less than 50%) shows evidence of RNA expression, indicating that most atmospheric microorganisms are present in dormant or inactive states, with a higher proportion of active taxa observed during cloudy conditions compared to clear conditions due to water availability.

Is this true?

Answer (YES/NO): NO